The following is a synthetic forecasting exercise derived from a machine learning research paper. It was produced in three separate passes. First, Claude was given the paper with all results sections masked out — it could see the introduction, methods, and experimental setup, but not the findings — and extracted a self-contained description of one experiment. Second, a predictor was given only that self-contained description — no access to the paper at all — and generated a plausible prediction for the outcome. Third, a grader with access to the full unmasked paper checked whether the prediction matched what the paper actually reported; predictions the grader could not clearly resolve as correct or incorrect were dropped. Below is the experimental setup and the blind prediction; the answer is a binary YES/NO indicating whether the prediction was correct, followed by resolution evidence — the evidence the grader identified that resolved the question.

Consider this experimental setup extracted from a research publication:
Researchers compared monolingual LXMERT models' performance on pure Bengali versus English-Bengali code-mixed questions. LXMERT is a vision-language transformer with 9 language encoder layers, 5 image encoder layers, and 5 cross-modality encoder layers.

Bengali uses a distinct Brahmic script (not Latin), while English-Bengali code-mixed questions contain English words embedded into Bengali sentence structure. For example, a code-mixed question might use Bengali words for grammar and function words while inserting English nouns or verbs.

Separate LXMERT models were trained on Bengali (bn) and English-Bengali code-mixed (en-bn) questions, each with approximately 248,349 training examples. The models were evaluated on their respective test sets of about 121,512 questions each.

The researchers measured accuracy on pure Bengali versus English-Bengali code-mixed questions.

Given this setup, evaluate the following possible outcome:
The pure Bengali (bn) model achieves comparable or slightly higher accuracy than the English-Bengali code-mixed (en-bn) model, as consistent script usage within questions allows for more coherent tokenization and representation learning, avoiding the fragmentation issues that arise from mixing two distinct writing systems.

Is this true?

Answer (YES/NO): NO